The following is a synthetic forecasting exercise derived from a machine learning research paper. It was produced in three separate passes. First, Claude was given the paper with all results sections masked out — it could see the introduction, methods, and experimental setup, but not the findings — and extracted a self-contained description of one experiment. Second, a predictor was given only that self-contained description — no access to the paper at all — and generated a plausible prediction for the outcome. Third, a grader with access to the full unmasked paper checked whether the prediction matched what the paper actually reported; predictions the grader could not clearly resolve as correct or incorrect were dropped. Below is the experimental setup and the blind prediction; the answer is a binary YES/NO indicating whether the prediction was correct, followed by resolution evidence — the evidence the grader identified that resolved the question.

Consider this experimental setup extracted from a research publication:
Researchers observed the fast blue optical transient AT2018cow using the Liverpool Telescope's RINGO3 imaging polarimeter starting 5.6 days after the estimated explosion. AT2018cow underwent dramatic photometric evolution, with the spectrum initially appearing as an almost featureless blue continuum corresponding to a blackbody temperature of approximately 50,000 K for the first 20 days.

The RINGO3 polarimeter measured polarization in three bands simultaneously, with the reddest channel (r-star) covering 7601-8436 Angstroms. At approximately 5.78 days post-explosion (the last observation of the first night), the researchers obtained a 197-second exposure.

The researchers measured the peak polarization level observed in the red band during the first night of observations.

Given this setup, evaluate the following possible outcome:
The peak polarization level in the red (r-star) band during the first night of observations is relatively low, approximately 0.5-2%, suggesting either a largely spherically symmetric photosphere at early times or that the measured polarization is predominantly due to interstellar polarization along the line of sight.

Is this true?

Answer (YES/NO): NO